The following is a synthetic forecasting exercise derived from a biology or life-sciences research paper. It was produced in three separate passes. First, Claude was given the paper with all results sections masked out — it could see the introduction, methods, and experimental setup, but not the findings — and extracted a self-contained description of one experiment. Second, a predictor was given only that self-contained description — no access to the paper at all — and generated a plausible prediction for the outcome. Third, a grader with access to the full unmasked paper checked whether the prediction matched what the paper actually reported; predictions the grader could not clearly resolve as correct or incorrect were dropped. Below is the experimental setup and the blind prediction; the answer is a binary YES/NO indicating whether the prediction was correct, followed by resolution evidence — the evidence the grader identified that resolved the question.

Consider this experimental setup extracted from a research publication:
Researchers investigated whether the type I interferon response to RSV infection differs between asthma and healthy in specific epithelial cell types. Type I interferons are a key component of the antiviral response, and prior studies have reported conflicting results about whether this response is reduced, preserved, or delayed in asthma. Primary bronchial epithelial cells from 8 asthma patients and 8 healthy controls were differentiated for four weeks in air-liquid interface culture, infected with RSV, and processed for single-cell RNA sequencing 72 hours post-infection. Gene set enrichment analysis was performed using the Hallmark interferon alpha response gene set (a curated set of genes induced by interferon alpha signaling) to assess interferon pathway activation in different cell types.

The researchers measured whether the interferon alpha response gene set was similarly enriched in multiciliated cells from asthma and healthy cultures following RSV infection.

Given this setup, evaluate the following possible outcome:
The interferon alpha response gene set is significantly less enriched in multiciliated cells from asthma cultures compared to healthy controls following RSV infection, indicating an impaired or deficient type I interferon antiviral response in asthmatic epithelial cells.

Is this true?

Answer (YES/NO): NO